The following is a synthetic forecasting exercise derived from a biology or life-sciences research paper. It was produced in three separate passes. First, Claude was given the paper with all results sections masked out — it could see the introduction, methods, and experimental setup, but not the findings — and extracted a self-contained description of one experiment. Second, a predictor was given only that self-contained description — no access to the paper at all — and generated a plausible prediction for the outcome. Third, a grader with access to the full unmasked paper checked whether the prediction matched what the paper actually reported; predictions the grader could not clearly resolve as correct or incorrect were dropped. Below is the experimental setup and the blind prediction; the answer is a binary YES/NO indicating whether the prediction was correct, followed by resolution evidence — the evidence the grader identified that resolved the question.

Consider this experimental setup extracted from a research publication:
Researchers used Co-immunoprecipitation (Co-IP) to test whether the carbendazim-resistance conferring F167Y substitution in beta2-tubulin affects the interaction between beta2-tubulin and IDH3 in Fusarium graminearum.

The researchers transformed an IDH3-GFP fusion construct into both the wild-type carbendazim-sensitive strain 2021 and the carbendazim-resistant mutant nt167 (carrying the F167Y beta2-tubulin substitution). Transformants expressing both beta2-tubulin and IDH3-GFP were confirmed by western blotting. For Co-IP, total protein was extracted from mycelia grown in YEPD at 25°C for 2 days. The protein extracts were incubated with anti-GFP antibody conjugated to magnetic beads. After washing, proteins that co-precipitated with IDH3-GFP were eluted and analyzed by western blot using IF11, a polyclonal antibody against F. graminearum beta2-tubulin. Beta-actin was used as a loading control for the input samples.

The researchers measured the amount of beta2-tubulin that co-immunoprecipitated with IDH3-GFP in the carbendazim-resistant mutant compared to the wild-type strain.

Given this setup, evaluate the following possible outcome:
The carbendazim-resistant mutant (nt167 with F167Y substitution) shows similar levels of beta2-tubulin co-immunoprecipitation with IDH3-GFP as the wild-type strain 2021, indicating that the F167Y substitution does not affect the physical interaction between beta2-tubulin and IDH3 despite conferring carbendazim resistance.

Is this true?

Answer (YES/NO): NO